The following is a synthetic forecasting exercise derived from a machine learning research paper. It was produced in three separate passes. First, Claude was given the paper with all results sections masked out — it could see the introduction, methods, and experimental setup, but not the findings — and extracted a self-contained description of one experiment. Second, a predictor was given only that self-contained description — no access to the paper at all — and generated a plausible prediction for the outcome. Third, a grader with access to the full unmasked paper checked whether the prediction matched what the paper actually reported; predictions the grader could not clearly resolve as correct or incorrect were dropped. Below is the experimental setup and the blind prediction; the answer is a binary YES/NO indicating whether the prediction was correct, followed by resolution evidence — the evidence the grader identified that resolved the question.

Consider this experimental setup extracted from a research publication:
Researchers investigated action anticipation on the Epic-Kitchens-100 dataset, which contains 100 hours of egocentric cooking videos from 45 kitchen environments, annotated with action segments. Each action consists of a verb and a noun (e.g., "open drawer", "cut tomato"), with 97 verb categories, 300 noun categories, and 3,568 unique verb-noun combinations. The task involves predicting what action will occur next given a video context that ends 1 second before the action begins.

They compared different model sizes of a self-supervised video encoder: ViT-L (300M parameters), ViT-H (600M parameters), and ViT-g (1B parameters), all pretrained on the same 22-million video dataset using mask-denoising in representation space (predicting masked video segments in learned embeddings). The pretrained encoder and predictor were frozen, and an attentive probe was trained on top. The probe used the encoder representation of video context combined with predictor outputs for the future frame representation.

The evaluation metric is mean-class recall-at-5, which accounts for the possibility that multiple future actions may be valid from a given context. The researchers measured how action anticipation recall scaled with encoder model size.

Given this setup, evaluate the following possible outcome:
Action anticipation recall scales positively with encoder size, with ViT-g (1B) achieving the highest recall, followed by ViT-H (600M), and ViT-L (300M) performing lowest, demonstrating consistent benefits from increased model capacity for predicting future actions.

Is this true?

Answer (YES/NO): YES